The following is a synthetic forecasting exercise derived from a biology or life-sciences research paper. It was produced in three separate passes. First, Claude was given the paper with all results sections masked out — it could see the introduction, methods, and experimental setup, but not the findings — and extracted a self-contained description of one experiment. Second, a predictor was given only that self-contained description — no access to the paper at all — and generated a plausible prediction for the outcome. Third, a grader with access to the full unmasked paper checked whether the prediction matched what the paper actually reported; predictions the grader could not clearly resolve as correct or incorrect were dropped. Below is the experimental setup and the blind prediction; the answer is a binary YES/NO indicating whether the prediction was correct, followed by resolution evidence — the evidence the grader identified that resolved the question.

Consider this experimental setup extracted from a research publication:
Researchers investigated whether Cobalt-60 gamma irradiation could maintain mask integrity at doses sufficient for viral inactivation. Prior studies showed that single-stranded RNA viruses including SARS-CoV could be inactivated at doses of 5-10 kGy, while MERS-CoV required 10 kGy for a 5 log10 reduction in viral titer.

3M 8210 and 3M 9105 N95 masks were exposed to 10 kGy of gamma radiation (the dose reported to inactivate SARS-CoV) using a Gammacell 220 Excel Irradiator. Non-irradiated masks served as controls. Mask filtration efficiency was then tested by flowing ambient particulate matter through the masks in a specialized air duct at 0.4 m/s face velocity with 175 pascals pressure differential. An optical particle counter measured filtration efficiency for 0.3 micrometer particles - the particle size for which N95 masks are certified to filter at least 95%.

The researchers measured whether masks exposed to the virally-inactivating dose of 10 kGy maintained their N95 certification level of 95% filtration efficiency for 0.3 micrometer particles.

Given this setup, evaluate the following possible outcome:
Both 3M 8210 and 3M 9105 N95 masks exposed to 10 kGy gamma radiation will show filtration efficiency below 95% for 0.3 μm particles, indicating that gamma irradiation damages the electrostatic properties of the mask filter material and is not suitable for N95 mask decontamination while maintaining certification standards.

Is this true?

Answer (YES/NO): YES